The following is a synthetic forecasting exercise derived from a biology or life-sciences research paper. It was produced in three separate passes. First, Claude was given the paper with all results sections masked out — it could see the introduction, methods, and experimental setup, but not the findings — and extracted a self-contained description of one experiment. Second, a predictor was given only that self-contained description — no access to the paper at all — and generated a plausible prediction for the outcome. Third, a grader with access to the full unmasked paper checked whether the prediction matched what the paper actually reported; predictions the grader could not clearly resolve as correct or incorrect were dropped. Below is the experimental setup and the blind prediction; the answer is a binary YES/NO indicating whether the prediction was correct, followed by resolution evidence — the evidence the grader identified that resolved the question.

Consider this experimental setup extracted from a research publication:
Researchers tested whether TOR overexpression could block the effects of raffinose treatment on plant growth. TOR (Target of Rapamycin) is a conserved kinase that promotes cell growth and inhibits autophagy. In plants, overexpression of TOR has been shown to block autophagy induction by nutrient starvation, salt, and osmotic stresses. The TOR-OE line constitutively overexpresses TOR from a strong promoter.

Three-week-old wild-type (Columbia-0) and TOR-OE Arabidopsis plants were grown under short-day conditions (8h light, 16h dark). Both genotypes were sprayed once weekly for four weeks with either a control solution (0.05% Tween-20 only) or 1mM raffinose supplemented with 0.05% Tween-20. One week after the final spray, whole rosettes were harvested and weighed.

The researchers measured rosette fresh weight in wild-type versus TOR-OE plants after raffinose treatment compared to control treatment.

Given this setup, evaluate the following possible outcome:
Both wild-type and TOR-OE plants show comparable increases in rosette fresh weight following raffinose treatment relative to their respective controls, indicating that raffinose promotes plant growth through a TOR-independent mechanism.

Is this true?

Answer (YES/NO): YES